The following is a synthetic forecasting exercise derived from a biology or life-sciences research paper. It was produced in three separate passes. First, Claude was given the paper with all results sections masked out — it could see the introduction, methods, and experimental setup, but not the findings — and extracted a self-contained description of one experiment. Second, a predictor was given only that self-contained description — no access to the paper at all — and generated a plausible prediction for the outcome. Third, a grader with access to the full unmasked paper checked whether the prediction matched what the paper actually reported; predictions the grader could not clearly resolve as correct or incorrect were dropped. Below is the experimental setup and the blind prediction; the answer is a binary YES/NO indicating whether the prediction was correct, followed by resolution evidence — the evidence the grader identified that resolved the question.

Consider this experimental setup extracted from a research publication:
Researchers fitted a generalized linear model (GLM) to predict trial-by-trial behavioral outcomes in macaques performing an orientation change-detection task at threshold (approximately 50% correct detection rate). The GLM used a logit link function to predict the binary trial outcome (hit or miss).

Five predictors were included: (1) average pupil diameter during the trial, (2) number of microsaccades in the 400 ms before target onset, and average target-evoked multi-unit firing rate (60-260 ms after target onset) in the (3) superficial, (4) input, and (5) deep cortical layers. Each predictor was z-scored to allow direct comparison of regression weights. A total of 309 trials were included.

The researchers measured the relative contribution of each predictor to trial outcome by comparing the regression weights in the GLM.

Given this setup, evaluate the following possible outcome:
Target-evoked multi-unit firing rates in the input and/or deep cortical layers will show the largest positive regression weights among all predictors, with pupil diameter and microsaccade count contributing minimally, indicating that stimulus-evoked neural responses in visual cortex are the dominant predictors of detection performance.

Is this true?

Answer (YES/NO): NO